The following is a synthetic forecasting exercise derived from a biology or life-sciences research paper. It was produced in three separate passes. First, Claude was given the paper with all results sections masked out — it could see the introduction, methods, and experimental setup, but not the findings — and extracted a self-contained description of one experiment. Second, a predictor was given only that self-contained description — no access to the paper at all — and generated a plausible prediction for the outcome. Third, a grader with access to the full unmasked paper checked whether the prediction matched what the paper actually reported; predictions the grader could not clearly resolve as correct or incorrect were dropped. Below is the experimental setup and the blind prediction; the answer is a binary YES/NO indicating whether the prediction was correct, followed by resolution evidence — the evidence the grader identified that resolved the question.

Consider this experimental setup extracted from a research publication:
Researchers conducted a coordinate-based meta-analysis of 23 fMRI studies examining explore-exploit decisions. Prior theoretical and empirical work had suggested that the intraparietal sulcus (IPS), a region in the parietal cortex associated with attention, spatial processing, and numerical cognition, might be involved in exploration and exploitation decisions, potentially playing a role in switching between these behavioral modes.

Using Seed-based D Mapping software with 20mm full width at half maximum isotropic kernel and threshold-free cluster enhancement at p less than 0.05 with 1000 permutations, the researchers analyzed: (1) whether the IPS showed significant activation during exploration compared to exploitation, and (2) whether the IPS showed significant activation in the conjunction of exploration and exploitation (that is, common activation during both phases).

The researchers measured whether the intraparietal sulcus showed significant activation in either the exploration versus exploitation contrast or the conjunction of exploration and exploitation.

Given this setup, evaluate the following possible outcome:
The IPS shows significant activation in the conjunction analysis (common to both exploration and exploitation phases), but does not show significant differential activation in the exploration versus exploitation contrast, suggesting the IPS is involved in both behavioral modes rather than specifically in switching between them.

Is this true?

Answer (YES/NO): NO